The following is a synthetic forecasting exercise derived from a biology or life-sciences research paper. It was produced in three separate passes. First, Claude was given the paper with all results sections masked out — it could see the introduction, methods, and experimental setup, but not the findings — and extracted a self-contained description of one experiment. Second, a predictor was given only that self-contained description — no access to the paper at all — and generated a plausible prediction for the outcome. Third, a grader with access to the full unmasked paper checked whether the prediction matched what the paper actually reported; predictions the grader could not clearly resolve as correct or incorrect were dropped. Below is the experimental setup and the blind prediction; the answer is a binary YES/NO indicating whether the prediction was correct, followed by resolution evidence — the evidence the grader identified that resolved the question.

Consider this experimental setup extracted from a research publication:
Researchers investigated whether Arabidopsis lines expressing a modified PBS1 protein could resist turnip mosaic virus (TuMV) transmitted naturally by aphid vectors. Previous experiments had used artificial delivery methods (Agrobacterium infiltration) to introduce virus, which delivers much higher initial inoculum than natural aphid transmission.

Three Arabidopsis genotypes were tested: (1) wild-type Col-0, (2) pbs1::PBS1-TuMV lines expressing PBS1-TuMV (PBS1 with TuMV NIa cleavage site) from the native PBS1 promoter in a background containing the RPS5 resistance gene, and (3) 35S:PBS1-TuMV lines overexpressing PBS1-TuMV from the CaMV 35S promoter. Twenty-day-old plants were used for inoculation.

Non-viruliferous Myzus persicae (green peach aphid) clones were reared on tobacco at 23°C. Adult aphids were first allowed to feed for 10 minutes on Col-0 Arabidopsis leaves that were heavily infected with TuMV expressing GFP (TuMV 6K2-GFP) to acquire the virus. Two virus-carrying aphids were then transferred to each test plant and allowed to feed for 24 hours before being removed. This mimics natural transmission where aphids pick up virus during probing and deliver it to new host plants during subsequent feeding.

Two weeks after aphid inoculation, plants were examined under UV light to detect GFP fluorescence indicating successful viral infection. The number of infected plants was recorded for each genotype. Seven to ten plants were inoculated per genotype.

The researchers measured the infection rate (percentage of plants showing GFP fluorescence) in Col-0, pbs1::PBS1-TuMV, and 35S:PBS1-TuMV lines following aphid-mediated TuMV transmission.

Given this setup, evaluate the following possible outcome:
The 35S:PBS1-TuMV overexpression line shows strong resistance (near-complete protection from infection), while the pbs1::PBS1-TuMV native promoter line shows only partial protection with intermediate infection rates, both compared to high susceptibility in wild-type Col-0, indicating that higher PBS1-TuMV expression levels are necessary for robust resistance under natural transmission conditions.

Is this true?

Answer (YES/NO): NO